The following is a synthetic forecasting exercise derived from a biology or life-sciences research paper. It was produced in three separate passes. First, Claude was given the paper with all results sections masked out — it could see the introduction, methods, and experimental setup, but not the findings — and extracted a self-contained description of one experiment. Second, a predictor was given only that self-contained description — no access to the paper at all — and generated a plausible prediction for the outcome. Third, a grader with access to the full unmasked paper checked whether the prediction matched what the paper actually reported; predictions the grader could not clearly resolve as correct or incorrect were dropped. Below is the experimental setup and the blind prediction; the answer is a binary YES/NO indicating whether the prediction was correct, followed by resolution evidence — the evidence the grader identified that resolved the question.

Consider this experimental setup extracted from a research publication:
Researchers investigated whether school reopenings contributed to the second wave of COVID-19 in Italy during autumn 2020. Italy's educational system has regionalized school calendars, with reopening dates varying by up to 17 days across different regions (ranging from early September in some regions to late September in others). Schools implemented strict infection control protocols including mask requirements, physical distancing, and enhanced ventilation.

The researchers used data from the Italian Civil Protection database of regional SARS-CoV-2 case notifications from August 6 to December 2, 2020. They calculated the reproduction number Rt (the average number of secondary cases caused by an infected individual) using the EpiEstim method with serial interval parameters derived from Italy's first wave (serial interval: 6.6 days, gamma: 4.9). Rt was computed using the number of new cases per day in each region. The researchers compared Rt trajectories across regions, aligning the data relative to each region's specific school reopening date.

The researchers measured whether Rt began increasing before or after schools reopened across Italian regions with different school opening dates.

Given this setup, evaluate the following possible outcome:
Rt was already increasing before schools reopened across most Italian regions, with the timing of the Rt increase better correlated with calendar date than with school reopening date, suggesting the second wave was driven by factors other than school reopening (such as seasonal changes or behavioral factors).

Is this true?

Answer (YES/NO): NO